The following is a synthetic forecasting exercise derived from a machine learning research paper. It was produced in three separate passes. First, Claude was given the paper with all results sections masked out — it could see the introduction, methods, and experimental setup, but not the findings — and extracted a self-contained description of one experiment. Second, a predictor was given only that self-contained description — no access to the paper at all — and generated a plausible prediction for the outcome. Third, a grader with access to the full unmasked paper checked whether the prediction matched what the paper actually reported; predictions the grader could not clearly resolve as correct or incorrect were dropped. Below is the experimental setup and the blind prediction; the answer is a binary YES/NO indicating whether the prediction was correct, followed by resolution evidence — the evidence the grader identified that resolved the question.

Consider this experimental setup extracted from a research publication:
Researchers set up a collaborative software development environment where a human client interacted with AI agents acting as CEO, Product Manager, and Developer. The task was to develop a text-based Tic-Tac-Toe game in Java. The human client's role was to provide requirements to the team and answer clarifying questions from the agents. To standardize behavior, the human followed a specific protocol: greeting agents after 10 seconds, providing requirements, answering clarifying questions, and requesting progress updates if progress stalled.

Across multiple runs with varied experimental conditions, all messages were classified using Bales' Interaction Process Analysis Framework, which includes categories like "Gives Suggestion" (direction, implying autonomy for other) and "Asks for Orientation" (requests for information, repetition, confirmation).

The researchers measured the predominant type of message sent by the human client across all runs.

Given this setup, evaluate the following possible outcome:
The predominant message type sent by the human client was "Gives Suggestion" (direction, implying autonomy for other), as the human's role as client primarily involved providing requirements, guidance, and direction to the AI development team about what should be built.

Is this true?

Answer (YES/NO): YES